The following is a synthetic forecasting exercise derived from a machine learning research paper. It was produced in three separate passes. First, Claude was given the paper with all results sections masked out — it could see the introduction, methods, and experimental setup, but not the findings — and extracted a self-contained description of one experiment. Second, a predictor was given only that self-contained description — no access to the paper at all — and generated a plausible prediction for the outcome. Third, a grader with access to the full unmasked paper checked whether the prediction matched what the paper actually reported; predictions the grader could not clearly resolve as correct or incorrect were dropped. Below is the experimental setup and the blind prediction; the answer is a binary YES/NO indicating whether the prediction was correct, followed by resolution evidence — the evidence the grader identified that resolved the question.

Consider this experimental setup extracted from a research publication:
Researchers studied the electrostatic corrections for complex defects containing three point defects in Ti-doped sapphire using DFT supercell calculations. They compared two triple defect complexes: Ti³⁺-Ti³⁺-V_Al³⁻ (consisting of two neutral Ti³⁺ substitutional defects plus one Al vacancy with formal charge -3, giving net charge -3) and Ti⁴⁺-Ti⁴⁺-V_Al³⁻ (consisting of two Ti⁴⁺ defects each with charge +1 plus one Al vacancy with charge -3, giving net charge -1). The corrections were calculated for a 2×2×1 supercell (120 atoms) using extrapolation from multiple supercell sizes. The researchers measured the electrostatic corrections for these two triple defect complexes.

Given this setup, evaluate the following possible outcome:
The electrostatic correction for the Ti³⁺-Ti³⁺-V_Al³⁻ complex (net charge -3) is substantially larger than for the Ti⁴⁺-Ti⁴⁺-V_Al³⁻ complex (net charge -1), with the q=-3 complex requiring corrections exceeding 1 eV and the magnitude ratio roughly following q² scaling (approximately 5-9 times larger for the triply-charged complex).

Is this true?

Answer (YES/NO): YES